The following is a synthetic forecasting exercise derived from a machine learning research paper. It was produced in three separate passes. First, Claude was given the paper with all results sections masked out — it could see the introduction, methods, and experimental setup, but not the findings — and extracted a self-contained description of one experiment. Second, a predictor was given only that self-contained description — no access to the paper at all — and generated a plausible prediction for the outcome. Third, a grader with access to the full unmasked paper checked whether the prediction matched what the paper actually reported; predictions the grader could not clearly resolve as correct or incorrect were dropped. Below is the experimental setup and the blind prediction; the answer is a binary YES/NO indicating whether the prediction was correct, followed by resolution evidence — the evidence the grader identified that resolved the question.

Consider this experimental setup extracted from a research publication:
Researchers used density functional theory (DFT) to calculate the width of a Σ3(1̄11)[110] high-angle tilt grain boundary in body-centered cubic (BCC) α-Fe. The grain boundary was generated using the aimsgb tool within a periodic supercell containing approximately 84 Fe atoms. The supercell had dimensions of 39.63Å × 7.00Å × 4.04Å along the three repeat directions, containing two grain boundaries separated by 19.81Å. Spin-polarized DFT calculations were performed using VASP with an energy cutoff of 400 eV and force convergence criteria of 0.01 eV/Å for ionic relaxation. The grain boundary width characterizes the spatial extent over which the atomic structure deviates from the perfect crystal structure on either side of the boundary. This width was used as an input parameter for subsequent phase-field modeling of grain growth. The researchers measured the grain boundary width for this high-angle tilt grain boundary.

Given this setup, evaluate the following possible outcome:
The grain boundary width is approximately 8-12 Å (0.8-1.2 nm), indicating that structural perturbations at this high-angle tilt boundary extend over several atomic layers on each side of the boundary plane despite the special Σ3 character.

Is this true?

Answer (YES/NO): YES